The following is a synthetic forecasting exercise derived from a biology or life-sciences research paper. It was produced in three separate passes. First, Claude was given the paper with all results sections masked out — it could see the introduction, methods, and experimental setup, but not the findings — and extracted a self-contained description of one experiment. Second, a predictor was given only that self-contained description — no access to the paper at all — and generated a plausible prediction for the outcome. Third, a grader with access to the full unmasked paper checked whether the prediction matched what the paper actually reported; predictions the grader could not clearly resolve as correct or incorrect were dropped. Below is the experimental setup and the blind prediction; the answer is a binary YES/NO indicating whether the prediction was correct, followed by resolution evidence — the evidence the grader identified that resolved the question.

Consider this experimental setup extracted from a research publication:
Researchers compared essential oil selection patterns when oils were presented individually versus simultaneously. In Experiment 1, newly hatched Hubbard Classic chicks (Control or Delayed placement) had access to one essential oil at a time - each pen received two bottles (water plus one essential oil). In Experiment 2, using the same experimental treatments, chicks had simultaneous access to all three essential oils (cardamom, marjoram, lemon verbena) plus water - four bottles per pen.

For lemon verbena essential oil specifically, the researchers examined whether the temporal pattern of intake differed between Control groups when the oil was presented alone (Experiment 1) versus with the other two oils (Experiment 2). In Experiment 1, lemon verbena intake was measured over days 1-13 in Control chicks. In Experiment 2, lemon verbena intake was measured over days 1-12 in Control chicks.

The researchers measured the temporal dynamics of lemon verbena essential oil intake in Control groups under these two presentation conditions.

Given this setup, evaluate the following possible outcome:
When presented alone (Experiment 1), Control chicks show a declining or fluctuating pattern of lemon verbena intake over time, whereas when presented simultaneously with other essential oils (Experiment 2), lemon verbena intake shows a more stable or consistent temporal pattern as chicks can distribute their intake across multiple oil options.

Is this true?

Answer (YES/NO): NO